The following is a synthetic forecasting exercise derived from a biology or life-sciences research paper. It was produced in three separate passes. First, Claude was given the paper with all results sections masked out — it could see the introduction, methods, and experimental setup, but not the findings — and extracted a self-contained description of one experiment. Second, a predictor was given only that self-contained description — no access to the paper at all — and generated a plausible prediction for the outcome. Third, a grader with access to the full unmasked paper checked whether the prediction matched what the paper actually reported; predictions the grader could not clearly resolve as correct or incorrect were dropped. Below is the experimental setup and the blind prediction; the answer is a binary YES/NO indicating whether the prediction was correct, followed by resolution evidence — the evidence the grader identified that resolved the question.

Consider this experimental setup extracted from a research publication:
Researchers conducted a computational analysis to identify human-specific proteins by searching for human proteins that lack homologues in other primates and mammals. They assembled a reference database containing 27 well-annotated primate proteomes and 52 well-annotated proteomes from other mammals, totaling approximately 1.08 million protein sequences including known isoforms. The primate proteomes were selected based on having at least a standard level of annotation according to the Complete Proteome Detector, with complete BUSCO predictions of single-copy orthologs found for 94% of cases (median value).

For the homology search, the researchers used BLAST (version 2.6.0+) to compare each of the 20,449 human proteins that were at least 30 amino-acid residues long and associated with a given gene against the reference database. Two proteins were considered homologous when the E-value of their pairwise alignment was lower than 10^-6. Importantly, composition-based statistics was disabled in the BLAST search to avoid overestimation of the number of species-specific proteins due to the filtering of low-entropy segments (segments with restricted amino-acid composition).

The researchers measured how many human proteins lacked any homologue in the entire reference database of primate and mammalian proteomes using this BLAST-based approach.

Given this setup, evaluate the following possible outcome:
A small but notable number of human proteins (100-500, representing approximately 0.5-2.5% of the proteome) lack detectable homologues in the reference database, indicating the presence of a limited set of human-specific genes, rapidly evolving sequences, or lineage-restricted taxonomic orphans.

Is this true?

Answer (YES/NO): YES